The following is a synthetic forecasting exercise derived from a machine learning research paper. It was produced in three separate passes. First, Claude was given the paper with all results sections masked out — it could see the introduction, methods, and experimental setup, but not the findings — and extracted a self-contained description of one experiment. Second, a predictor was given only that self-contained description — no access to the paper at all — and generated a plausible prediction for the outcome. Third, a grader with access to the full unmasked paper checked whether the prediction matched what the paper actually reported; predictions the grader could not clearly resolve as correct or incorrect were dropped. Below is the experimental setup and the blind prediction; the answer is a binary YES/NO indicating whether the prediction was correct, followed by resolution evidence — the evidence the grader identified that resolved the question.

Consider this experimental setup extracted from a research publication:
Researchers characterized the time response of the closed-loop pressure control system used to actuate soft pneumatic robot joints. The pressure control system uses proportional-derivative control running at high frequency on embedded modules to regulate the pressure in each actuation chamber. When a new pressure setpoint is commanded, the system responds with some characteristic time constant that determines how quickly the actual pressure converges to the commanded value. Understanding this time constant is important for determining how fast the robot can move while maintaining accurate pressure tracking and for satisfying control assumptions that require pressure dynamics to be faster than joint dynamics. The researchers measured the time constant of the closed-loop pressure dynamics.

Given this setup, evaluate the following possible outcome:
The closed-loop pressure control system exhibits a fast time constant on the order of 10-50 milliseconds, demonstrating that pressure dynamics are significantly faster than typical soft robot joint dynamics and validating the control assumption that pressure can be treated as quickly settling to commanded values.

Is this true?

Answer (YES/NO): NO